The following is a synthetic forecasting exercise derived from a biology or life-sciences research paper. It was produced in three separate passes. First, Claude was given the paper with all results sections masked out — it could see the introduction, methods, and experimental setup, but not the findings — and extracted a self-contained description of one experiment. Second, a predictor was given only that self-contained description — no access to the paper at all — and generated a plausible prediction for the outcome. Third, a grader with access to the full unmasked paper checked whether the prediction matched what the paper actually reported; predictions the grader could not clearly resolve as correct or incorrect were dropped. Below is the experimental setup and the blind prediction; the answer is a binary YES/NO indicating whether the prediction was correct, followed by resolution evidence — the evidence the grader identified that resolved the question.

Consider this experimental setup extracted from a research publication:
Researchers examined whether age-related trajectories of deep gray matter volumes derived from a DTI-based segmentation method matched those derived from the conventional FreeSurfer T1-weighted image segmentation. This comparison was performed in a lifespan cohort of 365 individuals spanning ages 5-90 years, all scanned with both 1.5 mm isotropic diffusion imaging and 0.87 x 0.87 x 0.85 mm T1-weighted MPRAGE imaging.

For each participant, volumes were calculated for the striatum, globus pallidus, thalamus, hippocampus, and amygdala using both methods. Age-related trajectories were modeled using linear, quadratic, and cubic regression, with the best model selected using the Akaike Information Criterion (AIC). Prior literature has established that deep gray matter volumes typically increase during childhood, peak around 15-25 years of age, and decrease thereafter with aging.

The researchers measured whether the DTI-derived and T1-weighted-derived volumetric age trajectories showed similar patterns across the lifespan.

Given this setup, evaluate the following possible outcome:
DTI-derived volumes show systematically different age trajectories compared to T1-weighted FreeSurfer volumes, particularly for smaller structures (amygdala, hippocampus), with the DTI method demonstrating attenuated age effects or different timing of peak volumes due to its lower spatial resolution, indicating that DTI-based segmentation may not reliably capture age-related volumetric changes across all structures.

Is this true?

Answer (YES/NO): NO